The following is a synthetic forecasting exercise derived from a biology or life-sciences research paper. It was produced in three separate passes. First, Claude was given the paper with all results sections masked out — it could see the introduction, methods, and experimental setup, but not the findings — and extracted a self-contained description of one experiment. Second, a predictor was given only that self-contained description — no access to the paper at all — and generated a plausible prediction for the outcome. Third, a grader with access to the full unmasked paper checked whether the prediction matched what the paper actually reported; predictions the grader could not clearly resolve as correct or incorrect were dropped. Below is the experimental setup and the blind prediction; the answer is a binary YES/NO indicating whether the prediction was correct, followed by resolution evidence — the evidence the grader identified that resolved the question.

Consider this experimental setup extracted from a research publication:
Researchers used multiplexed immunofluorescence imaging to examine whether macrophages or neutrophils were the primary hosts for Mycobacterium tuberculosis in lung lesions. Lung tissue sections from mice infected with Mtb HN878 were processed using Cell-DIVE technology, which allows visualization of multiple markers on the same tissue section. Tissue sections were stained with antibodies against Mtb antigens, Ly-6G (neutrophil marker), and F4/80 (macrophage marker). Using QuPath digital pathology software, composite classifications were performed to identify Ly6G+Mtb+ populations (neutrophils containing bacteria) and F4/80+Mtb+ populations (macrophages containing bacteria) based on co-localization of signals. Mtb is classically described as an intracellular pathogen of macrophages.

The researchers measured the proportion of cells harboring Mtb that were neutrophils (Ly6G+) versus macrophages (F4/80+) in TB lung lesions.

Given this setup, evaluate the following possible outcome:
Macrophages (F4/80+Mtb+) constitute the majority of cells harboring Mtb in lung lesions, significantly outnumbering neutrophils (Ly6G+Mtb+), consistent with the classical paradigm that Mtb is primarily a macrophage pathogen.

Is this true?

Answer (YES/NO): NO